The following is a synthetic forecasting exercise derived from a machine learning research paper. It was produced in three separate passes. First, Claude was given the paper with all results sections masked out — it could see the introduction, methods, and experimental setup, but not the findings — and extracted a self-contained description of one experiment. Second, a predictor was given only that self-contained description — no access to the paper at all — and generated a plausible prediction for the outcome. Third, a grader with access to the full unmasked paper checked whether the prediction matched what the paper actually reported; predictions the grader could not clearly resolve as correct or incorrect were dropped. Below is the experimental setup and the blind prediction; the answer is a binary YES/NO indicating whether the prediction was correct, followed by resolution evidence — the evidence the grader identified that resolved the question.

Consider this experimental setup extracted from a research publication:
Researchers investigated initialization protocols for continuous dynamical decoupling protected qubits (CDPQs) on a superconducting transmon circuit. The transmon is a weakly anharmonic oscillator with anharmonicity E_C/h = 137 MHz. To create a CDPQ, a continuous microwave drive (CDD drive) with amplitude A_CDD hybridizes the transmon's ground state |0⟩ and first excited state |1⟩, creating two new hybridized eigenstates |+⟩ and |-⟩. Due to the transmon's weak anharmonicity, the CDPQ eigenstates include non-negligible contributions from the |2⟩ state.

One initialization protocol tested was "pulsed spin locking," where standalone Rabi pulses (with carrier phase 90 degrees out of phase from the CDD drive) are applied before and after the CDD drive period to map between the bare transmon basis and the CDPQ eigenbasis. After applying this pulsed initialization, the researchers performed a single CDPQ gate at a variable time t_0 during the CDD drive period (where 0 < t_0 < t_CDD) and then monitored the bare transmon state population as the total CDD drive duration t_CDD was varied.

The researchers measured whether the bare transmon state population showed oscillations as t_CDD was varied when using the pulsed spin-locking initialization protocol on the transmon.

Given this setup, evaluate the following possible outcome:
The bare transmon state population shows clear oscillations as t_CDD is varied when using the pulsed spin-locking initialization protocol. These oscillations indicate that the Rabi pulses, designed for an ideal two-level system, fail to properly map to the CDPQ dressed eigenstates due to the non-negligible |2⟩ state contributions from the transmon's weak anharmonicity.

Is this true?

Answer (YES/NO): YES